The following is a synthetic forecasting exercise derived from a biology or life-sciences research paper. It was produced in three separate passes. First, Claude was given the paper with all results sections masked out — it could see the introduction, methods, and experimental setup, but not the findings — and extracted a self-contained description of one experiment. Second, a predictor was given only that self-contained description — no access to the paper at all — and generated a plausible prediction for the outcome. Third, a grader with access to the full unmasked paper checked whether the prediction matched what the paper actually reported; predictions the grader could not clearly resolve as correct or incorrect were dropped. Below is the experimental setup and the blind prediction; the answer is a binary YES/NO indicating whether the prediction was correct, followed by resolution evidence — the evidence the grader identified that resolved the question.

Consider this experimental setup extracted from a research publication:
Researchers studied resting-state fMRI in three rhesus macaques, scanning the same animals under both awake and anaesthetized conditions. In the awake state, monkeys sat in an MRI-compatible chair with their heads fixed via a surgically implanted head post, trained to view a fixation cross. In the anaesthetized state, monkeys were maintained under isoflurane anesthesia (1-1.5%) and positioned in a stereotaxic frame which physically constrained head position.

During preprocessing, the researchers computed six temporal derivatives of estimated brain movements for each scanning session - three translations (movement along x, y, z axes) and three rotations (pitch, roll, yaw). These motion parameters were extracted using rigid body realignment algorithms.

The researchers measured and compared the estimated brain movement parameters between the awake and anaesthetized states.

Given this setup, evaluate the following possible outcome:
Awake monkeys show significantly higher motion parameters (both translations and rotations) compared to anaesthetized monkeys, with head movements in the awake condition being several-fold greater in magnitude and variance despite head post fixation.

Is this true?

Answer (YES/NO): NO